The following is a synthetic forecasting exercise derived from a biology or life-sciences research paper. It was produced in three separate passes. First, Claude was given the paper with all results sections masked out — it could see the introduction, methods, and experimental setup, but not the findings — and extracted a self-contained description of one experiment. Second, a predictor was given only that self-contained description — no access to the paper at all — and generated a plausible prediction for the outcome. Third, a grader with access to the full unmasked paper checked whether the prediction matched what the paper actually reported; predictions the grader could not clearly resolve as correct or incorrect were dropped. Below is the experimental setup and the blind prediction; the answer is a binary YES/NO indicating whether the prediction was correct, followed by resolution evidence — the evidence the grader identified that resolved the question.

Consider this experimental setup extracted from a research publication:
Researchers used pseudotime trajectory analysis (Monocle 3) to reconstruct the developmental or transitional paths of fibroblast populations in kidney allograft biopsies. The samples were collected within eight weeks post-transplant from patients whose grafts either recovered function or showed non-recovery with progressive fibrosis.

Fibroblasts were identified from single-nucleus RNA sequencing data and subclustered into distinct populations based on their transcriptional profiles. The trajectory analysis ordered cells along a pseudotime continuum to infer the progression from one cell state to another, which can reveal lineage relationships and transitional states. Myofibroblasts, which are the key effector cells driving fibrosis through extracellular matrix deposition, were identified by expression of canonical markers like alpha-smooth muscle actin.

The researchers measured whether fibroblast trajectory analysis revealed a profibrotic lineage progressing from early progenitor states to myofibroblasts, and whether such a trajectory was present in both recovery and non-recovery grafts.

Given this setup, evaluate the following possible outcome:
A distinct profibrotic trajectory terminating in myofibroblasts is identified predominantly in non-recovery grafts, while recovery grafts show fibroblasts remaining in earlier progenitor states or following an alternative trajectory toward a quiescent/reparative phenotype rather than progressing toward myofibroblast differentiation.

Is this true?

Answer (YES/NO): YES